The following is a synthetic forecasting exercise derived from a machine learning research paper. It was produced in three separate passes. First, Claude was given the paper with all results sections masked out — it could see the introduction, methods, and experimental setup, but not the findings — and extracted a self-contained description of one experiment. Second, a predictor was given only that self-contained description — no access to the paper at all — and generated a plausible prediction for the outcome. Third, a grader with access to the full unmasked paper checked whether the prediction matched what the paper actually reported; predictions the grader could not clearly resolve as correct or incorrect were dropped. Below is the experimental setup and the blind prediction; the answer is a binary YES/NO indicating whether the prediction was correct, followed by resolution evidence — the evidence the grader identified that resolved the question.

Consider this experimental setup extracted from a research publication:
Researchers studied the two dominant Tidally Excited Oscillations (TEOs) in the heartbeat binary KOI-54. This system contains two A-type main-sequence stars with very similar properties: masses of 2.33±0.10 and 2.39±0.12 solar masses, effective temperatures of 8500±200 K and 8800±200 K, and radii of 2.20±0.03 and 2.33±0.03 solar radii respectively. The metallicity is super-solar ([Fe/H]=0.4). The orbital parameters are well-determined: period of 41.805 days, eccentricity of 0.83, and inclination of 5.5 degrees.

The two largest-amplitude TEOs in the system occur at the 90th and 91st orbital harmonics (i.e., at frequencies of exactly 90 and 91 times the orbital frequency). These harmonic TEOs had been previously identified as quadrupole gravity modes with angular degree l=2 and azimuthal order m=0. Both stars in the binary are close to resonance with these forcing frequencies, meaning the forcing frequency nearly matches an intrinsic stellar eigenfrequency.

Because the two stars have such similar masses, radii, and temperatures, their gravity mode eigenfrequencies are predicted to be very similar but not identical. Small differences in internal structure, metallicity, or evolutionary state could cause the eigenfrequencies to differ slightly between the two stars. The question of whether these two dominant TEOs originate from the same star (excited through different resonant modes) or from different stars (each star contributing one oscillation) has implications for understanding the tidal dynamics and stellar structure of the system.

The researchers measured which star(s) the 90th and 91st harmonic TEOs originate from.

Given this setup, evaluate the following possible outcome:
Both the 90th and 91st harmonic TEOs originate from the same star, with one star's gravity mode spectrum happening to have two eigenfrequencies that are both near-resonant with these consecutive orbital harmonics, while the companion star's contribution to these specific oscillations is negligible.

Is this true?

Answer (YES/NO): NO